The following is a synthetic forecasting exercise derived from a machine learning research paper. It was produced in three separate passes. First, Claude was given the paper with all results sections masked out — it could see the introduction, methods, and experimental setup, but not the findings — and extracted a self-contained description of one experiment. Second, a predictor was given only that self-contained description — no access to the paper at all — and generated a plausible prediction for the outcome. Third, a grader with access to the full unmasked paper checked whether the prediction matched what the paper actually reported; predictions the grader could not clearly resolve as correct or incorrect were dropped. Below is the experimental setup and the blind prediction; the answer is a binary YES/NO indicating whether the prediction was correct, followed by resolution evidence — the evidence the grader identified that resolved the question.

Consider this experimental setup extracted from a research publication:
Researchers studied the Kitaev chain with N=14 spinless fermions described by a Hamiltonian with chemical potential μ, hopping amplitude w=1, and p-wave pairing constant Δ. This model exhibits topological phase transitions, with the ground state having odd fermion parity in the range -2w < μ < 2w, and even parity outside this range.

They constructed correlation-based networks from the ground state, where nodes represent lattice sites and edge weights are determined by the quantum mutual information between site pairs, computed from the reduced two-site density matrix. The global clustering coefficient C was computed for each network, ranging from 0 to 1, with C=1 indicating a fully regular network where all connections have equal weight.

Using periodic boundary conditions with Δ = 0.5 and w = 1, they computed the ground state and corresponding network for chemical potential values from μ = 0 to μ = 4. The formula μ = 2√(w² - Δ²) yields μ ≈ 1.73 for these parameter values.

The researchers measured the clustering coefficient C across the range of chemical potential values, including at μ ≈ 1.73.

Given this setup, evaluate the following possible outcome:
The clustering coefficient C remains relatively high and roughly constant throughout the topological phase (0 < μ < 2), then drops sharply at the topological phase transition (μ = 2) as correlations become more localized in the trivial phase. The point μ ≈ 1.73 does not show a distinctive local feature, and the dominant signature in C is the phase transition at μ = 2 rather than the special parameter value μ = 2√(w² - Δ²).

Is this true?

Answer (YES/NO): NO